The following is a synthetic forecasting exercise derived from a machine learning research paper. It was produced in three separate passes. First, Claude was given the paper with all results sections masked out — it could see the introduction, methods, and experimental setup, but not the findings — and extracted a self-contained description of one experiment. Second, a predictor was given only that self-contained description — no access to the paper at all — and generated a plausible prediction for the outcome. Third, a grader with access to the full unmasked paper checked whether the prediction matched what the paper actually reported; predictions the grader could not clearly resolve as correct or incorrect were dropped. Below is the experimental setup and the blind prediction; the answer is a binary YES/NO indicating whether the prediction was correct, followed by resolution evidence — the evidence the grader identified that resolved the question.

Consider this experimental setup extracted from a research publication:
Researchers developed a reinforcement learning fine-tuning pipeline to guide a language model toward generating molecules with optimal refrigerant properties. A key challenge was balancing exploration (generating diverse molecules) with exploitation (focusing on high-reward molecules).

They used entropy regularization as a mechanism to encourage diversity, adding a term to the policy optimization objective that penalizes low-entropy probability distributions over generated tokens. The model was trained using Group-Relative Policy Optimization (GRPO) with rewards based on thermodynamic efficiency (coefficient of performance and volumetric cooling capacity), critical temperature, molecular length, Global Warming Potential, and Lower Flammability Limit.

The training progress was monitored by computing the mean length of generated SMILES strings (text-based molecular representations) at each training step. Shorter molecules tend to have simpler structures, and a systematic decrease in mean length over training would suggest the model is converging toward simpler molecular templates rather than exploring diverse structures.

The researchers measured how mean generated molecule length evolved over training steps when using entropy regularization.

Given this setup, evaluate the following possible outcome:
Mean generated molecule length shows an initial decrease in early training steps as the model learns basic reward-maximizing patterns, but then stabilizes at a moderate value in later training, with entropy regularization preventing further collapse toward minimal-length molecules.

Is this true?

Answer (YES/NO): NO